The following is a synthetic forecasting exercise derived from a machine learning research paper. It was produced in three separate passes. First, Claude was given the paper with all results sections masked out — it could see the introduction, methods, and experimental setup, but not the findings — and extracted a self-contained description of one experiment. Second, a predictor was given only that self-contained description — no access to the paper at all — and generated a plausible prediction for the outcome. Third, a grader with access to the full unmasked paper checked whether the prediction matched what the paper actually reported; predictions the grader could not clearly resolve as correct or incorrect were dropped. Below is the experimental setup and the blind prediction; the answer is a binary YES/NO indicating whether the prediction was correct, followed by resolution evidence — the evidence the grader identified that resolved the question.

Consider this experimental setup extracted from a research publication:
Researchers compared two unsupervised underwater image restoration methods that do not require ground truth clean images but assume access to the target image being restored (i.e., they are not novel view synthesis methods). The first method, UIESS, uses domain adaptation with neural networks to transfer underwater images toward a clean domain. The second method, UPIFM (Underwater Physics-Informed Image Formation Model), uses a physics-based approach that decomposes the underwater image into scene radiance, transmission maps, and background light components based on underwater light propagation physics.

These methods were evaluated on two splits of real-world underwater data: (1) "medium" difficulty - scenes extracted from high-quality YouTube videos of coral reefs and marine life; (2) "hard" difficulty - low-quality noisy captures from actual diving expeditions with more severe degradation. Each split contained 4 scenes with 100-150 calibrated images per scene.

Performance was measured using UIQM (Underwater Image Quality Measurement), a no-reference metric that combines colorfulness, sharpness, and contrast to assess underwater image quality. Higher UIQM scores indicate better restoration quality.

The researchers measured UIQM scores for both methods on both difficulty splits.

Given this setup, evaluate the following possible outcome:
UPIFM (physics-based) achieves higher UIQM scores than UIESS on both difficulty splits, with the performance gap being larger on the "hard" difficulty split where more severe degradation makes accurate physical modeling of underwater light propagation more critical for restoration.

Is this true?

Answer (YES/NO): YES